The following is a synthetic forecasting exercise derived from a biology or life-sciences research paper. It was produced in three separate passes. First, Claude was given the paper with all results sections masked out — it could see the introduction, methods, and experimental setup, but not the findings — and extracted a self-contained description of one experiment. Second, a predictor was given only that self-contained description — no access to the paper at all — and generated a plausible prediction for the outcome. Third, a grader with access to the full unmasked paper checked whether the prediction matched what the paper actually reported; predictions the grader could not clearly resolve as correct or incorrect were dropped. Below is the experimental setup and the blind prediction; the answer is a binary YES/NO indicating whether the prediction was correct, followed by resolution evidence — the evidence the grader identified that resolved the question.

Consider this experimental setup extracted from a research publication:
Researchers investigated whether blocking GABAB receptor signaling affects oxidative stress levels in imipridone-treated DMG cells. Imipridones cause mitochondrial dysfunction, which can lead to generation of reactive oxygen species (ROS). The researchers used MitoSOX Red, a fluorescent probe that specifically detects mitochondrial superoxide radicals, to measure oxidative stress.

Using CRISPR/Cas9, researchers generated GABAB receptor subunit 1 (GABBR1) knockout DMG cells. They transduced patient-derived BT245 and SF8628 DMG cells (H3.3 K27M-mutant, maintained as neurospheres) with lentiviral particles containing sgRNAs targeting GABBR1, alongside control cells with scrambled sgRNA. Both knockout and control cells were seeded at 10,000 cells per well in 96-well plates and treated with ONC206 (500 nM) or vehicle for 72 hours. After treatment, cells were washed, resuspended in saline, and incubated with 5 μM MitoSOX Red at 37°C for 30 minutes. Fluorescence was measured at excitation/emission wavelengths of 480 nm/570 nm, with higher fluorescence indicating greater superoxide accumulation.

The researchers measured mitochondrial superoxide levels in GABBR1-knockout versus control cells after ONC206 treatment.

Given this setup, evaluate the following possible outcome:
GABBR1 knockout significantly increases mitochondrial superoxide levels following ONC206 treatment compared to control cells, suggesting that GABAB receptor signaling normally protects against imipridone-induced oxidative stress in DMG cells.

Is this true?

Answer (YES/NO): YES